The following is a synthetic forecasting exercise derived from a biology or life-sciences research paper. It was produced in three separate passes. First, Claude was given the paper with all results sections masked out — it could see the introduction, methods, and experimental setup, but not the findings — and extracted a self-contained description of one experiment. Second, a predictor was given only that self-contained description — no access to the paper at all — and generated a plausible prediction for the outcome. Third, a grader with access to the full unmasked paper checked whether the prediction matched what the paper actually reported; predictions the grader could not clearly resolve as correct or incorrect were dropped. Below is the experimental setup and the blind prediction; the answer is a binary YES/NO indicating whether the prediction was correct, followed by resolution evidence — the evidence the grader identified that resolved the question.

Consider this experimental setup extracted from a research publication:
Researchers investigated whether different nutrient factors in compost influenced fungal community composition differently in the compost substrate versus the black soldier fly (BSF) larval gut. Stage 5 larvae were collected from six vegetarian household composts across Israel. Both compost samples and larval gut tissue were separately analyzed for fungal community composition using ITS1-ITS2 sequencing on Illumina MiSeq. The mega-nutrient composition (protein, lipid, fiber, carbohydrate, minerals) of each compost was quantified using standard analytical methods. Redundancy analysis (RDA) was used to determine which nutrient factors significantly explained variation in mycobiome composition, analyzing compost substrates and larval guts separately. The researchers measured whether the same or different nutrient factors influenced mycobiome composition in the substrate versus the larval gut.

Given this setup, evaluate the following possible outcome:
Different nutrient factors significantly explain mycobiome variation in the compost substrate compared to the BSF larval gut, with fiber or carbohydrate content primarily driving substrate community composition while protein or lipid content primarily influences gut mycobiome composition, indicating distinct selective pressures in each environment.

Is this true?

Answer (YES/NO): NO